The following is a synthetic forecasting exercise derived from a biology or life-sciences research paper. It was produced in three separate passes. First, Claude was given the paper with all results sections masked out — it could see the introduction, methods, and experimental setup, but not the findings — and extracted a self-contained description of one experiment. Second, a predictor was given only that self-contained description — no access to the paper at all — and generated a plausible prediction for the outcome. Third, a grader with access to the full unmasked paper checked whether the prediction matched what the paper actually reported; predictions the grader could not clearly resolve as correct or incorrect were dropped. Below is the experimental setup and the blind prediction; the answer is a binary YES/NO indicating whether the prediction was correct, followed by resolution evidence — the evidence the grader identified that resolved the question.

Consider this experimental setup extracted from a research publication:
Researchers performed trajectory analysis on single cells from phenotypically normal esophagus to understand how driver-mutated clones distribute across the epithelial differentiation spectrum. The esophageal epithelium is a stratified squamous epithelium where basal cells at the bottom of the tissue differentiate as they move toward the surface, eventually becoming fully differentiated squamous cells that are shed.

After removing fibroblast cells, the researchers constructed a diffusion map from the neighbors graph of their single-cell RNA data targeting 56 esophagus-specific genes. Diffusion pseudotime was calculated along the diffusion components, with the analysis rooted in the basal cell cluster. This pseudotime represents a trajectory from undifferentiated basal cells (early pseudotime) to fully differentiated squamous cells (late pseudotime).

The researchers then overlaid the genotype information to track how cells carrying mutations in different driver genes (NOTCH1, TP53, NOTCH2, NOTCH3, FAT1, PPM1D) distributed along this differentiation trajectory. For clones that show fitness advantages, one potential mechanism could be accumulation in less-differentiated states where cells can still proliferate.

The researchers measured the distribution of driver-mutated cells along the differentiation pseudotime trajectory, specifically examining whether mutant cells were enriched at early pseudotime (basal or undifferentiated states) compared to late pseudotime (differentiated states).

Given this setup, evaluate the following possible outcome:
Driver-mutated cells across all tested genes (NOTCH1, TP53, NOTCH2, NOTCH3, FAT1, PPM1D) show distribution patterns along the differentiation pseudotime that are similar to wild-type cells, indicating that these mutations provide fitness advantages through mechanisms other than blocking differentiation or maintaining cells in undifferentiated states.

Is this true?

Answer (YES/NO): NO